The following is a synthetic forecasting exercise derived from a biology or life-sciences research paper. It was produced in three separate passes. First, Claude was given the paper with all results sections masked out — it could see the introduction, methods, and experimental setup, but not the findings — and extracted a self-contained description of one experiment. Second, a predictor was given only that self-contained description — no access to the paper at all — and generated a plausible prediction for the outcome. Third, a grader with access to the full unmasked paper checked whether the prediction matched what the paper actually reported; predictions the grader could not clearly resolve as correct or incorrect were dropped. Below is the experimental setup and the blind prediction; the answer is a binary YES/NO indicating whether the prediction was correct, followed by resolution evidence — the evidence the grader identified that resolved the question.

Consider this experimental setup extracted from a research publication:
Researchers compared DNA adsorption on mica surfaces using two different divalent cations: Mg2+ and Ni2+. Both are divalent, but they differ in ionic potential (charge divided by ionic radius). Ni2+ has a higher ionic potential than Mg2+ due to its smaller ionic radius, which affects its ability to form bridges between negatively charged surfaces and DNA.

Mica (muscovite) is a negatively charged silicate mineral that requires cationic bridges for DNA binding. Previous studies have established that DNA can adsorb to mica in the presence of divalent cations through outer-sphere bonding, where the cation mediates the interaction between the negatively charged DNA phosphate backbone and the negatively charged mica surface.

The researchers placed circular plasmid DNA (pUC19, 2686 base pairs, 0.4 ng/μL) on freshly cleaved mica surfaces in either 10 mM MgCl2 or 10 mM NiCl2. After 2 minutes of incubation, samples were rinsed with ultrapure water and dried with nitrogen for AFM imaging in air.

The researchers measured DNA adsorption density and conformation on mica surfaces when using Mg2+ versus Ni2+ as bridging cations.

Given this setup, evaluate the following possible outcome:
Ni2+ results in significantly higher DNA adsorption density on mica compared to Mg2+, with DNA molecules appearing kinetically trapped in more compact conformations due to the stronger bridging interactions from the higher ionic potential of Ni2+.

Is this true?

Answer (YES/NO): NO